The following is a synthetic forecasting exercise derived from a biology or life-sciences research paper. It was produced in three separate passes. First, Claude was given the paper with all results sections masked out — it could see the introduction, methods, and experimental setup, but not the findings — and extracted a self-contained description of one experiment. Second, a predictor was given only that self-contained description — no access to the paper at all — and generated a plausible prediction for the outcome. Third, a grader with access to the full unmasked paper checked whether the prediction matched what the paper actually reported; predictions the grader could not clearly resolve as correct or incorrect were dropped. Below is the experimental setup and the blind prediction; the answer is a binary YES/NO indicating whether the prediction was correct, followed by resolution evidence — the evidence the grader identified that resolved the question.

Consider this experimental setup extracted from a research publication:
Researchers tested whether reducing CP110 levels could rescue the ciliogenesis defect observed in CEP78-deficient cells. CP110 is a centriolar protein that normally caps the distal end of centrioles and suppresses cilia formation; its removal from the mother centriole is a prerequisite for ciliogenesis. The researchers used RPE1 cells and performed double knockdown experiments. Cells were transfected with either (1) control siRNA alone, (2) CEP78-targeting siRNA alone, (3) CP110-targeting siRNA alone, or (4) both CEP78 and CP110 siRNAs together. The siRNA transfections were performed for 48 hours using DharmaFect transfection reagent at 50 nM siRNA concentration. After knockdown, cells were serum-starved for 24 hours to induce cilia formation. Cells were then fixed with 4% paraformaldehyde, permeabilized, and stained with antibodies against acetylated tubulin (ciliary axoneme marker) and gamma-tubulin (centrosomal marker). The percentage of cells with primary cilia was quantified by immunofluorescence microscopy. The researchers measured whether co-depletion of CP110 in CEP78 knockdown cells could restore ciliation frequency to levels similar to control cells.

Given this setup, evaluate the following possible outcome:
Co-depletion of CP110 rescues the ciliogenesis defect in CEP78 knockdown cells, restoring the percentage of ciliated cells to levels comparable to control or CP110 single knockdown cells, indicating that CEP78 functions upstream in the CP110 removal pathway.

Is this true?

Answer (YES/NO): YES